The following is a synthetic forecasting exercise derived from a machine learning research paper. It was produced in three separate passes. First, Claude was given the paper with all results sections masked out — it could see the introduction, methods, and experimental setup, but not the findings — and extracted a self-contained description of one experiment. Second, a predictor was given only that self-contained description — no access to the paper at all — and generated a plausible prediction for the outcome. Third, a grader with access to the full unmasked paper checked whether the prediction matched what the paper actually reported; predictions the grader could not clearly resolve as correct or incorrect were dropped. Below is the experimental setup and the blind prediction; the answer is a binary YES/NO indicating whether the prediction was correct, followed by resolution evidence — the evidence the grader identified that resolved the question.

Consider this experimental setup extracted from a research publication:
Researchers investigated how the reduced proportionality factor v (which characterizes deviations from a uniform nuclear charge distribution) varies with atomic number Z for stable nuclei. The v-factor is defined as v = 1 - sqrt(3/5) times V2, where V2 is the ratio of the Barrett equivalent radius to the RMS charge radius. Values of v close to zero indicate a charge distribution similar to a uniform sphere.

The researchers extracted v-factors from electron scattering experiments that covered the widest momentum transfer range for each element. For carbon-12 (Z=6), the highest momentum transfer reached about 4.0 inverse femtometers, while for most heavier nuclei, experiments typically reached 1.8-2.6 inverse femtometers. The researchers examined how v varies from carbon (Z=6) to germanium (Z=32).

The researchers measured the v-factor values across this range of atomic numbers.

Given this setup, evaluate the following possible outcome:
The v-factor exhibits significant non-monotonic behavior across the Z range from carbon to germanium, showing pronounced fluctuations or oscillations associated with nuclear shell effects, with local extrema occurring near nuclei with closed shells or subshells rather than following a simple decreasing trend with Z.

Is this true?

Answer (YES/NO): NO